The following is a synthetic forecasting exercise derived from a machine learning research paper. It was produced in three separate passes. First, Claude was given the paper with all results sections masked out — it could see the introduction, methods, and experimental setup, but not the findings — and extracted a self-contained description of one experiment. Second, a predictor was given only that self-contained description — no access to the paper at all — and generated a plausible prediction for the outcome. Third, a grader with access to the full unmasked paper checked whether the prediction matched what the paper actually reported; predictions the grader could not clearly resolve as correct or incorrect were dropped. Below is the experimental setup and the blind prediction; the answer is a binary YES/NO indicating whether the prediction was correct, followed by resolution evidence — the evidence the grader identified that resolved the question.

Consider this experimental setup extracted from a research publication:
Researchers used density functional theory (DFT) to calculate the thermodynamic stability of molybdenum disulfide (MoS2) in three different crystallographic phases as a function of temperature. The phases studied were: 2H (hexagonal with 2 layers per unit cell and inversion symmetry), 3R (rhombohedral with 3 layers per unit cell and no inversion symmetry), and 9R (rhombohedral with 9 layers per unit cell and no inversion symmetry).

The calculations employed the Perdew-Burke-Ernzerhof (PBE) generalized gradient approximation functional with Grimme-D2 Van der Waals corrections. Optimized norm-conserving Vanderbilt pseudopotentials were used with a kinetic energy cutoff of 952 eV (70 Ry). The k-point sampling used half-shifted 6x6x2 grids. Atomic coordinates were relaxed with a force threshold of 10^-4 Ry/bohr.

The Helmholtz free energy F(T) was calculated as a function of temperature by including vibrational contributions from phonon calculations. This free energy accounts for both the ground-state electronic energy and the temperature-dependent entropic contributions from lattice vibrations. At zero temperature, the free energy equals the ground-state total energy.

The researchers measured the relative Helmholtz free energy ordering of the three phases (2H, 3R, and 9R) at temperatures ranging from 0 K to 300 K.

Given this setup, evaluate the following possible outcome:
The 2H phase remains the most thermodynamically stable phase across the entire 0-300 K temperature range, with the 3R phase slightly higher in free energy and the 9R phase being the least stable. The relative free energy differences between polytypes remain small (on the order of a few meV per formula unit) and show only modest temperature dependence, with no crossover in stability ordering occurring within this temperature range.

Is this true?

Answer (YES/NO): NO